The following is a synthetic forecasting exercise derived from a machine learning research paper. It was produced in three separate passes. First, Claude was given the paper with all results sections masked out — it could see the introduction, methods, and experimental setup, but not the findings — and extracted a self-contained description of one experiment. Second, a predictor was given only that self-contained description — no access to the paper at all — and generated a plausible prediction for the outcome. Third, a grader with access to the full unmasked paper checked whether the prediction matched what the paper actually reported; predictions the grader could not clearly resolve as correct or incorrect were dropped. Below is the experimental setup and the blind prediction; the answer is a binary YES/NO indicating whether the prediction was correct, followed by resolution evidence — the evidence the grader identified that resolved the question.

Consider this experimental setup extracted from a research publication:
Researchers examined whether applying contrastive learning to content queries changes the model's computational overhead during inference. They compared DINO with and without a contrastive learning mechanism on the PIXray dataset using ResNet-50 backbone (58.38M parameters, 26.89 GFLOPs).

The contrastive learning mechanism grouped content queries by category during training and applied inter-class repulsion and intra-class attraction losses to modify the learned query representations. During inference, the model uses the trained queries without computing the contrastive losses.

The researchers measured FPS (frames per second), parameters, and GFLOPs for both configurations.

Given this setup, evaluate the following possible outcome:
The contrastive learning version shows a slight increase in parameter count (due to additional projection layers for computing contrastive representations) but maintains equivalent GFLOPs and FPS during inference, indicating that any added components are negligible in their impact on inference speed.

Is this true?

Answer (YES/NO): NO